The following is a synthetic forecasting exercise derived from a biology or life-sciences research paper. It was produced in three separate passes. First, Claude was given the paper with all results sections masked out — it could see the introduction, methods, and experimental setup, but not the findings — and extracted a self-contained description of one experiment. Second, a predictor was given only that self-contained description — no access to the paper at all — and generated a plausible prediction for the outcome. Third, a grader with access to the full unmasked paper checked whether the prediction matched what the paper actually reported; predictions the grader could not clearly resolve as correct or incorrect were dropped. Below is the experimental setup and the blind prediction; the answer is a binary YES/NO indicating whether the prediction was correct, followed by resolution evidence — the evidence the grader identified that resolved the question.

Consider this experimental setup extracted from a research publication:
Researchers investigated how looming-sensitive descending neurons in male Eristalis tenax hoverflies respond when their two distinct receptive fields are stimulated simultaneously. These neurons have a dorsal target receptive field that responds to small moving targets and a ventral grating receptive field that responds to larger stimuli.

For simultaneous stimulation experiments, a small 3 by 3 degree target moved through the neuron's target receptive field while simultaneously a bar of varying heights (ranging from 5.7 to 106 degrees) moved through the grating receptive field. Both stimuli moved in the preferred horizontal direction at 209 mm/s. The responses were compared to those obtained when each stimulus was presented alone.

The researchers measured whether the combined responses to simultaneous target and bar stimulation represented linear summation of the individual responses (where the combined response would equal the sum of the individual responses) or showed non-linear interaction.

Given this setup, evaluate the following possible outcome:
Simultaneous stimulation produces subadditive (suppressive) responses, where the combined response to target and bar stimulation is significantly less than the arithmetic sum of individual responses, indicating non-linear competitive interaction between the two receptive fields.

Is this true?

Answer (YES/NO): YES